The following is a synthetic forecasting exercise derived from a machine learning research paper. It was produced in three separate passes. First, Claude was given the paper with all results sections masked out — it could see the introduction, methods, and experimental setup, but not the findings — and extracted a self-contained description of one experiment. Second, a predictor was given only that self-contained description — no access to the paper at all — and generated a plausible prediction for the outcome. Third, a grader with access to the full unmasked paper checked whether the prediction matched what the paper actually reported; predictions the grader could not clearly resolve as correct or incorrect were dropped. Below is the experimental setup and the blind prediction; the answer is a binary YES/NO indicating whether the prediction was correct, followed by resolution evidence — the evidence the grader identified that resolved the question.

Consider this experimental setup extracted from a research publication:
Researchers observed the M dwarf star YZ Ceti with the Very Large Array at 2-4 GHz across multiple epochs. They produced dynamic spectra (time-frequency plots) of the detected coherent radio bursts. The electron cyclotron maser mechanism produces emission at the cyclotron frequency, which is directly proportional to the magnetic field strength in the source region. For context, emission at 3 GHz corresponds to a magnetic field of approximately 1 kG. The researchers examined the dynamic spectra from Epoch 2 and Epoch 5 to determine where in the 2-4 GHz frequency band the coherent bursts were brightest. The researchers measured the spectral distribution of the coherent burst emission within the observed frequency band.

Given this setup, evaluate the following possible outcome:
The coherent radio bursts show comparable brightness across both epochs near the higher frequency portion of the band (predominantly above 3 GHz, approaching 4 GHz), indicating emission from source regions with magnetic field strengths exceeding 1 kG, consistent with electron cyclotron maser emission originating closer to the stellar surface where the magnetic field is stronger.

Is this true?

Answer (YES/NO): NO